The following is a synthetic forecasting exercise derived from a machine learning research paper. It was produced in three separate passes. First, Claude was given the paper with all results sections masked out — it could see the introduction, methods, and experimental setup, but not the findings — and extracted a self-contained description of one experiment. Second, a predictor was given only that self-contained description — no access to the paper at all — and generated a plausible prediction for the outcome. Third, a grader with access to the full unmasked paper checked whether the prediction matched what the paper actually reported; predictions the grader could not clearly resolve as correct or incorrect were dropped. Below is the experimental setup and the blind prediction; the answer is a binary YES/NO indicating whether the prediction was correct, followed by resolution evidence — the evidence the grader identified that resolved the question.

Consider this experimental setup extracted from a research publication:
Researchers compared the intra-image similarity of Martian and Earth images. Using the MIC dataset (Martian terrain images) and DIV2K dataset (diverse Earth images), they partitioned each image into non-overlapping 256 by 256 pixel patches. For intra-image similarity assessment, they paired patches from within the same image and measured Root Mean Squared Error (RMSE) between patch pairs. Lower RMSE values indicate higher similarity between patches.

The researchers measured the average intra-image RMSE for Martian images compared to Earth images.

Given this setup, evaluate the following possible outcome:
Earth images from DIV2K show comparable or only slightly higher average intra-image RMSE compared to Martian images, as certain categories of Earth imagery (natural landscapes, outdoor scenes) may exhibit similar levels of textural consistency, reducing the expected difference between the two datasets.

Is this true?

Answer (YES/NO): NO